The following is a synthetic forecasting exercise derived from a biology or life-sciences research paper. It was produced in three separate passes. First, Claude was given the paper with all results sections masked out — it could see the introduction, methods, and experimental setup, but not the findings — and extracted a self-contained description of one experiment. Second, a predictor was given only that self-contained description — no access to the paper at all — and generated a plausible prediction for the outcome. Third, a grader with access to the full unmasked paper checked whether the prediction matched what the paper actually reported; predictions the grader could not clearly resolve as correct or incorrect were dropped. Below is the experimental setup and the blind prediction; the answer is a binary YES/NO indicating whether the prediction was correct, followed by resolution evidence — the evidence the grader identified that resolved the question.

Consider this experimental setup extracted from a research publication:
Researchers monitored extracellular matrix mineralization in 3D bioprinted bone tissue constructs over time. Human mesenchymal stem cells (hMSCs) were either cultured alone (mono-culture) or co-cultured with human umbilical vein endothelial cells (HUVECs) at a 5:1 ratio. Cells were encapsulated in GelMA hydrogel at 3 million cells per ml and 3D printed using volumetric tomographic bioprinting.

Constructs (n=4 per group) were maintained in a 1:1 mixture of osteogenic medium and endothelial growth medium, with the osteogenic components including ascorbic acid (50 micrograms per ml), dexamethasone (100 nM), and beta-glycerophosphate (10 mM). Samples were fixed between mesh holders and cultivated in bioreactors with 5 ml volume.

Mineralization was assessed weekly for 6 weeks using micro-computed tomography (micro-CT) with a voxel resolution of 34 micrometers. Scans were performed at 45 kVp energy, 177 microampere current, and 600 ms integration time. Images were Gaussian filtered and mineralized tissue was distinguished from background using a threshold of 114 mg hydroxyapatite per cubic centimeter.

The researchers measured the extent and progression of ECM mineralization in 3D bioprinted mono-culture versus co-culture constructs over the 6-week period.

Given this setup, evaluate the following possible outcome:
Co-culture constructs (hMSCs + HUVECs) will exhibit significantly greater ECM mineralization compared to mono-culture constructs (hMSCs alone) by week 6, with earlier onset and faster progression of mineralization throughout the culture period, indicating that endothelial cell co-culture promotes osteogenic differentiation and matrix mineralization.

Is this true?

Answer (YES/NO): NO